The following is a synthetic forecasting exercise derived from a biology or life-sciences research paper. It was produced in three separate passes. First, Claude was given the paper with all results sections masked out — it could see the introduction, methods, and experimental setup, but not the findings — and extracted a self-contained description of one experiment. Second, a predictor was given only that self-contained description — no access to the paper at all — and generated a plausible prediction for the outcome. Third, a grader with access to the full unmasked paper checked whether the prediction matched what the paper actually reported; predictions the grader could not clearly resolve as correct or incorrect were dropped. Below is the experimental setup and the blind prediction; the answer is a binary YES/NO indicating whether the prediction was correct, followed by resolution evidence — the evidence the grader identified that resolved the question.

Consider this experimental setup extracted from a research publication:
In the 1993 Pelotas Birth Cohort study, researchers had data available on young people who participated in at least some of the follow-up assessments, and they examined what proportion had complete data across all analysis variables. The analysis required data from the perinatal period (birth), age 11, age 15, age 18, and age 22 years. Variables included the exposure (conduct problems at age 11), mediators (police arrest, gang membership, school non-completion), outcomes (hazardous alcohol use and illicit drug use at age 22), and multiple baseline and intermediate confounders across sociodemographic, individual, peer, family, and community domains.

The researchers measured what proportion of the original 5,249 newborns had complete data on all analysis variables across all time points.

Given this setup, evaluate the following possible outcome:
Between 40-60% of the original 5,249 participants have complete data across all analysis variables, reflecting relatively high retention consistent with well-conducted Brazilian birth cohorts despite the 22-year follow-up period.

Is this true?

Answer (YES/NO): YES